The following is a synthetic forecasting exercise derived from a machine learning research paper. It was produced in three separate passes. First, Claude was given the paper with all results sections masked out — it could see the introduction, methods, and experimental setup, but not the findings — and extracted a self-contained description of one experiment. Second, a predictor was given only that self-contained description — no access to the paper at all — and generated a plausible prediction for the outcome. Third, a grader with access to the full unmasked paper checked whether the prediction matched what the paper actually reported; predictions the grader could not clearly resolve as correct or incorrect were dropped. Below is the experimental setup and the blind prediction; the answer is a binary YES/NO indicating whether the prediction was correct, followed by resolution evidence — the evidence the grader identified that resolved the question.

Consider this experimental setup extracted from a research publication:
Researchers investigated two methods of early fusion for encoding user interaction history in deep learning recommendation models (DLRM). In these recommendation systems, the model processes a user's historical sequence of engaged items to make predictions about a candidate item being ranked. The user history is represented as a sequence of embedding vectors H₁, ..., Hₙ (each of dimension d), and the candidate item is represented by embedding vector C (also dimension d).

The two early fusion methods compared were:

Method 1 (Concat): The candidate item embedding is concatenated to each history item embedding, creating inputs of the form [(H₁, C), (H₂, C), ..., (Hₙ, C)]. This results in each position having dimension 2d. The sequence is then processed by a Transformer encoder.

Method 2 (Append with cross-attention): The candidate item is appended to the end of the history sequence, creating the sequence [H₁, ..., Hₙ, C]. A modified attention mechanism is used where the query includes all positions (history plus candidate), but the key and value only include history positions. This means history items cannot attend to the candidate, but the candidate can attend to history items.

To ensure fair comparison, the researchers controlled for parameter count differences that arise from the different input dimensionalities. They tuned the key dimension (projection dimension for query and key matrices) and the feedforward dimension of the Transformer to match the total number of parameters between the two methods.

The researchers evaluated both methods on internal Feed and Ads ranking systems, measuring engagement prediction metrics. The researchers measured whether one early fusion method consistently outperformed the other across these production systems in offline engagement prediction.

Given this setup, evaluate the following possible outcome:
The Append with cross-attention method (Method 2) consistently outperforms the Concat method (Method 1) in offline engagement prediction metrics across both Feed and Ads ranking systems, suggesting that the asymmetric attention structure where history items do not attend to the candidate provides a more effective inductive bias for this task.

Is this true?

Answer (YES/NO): NO